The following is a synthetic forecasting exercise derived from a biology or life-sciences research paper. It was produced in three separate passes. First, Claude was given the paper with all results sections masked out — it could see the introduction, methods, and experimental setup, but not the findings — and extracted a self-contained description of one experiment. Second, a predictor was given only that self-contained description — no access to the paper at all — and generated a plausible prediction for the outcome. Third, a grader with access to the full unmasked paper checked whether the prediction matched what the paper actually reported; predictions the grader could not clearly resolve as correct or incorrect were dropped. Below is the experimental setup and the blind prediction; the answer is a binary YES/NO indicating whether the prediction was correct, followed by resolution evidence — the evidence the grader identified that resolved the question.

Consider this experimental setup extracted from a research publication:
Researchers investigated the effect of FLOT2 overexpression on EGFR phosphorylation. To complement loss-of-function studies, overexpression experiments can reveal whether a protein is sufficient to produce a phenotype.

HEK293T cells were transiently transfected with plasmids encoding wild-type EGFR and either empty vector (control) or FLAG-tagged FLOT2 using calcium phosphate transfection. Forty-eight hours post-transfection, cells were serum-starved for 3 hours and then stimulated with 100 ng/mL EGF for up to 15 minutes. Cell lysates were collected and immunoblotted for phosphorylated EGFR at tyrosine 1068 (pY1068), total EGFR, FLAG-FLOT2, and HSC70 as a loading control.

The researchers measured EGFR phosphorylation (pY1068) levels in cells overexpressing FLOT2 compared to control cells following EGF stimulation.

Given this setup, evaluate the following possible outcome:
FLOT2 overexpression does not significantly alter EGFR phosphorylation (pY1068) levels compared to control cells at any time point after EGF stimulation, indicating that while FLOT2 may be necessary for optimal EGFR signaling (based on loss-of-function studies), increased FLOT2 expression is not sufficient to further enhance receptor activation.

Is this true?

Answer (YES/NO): NO